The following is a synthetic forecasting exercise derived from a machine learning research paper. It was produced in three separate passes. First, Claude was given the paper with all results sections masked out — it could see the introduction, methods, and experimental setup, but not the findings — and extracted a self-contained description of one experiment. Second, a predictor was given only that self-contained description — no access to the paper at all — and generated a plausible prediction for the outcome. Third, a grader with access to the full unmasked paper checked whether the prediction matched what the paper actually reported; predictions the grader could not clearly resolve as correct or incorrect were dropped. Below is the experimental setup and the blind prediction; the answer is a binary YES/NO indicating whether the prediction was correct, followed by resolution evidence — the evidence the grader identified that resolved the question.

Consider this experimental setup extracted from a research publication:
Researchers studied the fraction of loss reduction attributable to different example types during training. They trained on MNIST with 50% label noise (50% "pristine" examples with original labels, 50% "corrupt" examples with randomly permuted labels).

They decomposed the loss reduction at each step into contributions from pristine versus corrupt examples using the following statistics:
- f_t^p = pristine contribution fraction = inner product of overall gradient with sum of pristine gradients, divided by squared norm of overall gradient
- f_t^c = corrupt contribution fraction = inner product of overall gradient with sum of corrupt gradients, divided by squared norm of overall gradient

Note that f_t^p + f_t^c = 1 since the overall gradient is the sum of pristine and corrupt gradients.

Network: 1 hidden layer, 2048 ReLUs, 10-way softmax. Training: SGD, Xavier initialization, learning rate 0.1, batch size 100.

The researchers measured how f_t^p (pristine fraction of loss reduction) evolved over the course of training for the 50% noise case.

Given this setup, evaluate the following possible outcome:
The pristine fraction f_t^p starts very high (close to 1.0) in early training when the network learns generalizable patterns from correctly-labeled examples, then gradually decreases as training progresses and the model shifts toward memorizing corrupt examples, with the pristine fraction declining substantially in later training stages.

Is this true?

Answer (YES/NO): NO